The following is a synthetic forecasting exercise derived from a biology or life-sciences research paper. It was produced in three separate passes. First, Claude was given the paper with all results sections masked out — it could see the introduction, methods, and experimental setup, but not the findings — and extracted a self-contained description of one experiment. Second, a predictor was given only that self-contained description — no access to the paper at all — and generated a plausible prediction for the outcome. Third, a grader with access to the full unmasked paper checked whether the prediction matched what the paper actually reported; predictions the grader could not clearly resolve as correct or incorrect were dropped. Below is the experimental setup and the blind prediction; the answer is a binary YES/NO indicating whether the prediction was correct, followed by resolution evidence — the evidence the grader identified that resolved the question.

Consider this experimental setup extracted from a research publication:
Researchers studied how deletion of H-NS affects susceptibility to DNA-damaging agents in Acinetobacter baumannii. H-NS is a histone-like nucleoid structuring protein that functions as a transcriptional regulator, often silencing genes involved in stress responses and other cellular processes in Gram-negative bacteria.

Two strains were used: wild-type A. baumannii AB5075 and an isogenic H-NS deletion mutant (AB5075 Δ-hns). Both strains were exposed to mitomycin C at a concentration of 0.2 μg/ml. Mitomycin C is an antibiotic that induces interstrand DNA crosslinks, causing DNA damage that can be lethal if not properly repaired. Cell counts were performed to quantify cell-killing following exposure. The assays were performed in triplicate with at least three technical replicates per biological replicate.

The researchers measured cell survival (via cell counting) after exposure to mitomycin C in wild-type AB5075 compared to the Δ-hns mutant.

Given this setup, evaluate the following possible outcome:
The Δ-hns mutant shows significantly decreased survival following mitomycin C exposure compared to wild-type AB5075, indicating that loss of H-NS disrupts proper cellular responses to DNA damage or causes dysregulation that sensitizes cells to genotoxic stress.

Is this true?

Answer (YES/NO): YES